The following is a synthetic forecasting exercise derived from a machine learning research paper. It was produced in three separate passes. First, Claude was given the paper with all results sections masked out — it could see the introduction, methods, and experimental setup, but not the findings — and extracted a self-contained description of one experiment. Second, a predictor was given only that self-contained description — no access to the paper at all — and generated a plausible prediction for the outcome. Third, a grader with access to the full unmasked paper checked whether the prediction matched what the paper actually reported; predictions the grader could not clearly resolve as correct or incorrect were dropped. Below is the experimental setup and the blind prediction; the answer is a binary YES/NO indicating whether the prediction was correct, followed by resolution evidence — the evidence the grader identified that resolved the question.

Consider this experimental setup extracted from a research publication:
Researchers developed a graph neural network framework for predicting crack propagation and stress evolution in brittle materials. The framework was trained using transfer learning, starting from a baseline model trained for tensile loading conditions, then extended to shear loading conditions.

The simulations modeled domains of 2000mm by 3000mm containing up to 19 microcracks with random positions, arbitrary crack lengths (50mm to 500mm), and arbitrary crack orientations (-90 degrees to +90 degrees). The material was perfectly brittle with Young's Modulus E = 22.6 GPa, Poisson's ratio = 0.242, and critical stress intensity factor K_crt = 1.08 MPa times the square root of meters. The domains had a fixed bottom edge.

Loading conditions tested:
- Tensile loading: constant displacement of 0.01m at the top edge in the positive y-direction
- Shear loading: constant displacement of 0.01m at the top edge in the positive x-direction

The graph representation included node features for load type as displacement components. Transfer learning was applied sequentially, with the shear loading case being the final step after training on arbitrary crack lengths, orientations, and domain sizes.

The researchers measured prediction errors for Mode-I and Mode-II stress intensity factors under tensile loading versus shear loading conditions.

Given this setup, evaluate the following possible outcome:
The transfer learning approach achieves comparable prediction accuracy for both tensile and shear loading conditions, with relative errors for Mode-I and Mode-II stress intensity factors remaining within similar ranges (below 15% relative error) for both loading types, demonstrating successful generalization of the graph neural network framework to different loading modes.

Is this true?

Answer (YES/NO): YES